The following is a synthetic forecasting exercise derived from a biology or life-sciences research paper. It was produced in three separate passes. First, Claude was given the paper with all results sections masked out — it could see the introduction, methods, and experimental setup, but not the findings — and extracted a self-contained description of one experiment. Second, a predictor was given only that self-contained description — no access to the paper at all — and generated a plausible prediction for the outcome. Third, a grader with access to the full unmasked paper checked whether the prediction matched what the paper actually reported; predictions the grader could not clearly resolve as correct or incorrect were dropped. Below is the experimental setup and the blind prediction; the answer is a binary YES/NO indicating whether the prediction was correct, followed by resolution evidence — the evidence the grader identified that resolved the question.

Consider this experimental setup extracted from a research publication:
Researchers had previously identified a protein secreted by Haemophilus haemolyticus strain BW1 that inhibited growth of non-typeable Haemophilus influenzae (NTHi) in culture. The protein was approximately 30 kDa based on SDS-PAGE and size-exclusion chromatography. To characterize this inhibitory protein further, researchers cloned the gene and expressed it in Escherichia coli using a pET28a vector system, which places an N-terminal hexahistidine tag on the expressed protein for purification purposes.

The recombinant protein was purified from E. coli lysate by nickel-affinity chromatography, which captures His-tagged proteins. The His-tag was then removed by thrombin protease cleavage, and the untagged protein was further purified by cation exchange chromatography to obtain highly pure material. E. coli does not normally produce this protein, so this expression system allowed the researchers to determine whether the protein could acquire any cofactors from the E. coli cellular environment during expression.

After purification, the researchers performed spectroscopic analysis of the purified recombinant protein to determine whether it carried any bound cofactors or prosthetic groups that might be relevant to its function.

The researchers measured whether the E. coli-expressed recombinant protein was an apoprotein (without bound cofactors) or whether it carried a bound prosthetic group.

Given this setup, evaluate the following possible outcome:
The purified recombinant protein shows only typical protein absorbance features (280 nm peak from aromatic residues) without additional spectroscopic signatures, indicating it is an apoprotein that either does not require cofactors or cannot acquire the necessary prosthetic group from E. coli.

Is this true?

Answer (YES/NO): NO